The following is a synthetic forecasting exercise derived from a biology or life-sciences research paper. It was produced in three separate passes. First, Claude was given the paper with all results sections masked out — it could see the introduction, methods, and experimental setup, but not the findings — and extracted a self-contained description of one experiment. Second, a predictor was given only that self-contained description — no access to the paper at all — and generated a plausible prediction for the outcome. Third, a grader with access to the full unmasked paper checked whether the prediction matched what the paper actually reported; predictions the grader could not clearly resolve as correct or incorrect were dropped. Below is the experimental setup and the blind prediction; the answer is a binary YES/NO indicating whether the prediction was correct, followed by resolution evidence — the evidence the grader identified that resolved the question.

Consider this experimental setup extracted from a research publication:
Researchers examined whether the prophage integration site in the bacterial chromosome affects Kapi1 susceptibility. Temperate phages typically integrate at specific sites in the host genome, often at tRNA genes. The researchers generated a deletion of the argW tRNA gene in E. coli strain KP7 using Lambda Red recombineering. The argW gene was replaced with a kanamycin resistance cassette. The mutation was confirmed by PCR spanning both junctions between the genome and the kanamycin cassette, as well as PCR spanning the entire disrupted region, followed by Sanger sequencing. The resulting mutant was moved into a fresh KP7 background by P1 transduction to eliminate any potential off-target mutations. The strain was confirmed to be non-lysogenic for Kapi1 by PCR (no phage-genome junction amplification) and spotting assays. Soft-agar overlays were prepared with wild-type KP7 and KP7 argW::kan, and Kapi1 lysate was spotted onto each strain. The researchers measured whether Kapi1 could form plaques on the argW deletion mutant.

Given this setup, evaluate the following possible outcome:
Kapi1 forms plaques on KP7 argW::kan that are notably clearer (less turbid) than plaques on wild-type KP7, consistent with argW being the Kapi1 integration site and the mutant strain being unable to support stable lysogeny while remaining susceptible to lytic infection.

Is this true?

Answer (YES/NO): NO